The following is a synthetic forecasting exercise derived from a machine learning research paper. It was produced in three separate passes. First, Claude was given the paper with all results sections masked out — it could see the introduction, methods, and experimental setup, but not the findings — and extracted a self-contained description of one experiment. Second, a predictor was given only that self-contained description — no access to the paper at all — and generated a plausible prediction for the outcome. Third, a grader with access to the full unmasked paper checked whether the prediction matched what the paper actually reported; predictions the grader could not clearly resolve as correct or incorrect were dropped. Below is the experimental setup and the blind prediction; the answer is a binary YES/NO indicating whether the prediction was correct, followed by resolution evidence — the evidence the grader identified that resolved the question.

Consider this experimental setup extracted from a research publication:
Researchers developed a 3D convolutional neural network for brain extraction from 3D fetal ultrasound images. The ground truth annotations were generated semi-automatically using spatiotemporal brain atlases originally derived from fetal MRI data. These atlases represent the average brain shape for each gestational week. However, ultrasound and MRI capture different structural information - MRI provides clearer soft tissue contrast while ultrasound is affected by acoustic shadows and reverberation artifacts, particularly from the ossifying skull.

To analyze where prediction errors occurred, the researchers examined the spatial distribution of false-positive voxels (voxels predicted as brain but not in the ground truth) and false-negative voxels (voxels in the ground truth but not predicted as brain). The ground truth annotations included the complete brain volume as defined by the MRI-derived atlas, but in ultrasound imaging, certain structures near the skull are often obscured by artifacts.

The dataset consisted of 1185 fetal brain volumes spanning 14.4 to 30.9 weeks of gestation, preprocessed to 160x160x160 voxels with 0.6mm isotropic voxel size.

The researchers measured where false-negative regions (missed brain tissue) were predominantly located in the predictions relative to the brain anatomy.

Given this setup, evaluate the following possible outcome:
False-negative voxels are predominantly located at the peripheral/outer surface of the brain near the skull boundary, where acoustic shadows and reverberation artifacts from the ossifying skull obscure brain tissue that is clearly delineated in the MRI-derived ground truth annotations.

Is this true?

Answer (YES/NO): NO